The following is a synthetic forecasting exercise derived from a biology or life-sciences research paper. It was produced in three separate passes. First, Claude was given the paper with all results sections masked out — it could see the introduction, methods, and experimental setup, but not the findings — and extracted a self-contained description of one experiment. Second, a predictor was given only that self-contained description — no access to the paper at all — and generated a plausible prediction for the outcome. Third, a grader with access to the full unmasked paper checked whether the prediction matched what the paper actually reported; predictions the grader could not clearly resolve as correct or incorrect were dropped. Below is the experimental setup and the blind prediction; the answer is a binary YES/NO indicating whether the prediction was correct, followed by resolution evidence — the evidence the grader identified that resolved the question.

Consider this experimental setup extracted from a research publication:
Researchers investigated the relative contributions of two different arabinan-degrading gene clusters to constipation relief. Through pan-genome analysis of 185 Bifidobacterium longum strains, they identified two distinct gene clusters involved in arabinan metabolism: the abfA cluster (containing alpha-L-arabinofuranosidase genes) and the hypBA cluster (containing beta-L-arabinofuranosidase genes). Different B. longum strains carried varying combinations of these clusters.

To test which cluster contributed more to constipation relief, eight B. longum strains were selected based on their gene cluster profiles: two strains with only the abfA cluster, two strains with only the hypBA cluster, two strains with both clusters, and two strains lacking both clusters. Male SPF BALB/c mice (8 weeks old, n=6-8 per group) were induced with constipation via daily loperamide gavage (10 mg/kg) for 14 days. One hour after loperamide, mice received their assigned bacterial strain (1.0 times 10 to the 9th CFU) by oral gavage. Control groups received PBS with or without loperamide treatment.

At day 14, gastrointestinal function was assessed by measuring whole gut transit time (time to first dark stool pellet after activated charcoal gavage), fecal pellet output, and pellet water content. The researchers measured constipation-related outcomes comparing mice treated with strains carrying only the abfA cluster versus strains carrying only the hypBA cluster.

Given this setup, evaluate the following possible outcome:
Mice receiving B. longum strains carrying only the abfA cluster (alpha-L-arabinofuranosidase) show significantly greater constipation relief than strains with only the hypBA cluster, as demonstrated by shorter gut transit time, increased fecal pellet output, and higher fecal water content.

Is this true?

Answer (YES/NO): YES